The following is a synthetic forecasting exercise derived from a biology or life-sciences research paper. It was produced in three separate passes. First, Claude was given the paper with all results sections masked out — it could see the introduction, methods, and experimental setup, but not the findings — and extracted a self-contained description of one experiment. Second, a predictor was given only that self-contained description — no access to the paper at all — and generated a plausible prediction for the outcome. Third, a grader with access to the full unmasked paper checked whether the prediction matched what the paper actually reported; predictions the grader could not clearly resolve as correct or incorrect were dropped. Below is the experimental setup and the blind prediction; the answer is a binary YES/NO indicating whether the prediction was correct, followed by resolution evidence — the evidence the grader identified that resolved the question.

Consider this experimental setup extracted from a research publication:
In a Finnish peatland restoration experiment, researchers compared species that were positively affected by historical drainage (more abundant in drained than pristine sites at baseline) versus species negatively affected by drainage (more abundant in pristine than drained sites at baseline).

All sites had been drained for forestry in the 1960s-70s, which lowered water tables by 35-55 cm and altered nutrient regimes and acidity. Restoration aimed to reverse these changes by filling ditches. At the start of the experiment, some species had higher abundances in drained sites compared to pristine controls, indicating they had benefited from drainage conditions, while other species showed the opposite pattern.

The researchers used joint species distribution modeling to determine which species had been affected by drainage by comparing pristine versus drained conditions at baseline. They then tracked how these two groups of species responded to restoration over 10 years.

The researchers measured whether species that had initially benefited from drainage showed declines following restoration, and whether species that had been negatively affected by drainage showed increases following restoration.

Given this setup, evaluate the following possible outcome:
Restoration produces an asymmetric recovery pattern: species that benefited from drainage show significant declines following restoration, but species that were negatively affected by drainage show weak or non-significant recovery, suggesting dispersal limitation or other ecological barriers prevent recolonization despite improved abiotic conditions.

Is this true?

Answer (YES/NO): NO